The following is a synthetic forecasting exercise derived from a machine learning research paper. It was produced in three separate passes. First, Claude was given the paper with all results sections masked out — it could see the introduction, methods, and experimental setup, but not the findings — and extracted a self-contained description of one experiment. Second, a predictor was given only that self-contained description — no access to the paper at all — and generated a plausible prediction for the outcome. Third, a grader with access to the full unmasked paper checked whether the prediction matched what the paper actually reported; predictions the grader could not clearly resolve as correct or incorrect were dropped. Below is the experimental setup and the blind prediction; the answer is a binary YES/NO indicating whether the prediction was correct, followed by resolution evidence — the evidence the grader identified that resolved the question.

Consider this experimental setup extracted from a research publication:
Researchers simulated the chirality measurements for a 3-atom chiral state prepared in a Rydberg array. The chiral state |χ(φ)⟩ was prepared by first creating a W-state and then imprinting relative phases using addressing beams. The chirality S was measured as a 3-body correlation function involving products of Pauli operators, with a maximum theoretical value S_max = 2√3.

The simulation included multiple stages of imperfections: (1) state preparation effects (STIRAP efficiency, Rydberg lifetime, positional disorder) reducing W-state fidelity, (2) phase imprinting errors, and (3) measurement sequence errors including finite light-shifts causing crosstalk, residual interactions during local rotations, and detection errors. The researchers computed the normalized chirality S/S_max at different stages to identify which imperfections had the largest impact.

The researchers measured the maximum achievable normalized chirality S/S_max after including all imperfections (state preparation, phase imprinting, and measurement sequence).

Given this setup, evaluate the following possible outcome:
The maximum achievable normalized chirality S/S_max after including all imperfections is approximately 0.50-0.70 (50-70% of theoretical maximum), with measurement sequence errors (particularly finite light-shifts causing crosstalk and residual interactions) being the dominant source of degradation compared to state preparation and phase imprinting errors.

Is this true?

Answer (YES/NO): YES